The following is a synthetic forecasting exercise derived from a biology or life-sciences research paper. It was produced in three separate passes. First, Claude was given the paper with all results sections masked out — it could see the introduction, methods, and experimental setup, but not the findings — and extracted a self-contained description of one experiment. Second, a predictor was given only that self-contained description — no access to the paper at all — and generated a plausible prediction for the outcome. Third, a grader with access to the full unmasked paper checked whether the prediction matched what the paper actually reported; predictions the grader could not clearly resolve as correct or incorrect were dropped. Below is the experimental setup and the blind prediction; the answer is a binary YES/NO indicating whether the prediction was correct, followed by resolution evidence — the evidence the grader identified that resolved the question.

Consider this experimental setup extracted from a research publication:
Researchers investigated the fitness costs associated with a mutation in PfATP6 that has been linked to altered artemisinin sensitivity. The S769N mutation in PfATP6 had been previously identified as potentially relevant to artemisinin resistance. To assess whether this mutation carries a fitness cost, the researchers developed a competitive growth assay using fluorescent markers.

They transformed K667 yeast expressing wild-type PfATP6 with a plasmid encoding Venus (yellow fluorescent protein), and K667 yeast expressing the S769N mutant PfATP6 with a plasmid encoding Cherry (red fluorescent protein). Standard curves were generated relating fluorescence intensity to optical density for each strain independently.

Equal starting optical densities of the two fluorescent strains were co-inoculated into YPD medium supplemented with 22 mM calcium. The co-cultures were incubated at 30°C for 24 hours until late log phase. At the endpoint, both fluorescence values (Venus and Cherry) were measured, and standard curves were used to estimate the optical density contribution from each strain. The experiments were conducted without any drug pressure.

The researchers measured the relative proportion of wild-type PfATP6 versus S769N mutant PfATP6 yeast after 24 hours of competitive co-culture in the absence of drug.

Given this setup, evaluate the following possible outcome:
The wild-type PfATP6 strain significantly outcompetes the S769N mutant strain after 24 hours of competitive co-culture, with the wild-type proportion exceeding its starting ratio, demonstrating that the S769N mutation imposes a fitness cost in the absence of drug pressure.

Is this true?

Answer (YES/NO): YES